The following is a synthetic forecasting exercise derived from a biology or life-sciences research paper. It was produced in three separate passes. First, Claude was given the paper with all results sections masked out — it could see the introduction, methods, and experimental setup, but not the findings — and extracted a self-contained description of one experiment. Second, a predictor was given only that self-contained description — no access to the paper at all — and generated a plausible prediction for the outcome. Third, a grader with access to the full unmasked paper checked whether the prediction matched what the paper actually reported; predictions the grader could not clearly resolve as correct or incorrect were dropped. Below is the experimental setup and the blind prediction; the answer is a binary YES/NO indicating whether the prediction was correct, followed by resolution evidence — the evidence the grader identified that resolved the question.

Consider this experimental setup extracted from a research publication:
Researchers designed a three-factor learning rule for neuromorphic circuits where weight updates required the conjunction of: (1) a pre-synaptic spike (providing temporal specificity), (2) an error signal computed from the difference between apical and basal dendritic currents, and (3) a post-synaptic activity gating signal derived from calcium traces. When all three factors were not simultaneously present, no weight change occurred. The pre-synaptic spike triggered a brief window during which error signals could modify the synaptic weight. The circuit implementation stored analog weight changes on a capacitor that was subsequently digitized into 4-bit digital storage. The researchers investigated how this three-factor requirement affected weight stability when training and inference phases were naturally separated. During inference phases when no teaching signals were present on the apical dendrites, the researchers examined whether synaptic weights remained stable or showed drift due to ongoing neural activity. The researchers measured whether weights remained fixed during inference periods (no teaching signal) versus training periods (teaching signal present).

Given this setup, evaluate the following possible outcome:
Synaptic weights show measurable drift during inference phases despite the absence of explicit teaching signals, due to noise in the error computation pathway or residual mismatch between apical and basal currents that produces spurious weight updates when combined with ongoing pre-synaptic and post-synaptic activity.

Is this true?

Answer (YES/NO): NO